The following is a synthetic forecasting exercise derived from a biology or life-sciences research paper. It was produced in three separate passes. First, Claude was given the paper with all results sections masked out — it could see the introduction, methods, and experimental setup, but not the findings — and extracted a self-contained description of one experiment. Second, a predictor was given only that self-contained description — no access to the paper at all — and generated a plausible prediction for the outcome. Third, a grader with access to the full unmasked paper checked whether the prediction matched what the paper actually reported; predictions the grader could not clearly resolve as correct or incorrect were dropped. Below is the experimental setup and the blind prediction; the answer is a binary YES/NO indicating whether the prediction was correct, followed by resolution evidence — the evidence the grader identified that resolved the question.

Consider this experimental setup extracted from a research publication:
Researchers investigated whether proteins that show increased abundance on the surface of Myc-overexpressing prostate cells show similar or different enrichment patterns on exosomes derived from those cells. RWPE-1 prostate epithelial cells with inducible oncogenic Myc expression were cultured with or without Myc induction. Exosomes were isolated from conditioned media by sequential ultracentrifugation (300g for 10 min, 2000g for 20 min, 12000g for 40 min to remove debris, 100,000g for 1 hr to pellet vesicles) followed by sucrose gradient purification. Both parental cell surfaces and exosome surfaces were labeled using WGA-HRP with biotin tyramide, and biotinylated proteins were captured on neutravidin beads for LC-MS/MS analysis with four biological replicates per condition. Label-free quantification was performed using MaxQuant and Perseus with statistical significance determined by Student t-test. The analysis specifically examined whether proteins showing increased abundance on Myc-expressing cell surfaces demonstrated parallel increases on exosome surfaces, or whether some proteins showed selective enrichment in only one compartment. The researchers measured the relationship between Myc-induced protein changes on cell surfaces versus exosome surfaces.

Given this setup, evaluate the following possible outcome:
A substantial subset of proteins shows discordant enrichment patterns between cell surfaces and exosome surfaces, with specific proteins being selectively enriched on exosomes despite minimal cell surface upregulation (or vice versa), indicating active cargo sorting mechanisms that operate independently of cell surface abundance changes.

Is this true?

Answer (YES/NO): YES